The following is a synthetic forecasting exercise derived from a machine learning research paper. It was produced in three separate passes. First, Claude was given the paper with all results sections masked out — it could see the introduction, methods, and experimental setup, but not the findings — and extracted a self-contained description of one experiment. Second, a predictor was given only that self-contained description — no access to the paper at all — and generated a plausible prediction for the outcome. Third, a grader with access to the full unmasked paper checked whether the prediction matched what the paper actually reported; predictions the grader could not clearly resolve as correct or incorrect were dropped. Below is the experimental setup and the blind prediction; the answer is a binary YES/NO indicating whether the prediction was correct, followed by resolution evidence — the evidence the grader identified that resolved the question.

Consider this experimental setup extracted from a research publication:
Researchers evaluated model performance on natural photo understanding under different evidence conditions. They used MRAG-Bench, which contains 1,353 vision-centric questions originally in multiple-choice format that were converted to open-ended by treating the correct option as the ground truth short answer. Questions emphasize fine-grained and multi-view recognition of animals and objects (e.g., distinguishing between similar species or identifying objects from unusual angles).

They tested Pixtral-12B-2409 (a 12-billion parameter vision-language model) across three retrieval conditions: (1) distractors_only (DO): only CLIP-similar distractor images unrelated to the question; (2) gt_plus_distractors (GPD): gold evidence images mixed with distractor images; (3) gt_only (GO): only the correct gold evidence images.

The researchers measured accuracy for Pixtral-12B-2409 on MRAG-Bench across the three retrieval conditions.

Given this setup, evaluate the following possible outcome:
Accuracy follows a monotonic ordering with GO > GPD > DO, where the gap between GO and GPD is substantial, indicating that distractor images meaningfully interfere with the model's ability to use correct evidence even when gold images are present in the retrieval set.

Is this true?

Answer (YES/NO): NO